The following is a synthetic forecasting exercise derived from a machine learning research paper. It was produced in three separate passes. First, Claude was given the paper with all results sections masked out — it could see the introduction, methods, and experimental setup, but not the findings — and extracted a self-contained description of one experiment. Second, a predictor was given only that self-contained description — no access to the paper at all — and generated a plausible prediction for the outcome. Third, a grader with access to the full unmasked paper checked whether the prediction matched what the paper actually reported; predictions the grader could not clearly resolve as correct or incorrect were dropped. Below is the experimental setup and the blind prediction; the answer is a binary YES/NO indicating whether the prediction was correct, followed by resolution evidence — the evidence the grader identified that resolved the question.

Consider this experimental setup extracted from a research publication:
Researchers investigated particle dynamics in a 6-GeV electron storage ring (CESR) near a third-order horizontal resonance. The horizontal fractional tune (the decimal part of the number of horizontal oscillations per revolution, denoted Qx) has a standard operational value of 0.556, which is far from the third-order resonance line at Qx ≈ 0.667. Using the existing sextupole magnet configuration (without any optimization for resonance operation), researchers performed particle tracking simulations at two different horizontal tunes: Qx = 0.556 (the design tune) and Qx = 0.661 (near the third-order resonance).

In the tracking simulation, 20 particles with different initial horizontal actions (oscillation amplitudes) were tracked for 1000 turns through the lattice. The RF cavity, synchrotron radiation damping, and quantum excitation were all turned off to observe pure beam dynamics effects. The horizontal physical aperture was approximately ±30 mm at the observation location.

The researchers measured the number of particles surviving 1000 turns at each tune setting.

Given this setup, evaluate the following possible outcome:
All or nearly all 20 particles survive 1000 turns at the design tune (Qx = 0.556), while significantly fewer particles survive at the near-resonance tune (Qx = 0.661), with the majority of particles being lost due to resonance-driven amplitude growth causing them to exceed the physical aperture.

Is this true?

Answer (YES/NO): YES